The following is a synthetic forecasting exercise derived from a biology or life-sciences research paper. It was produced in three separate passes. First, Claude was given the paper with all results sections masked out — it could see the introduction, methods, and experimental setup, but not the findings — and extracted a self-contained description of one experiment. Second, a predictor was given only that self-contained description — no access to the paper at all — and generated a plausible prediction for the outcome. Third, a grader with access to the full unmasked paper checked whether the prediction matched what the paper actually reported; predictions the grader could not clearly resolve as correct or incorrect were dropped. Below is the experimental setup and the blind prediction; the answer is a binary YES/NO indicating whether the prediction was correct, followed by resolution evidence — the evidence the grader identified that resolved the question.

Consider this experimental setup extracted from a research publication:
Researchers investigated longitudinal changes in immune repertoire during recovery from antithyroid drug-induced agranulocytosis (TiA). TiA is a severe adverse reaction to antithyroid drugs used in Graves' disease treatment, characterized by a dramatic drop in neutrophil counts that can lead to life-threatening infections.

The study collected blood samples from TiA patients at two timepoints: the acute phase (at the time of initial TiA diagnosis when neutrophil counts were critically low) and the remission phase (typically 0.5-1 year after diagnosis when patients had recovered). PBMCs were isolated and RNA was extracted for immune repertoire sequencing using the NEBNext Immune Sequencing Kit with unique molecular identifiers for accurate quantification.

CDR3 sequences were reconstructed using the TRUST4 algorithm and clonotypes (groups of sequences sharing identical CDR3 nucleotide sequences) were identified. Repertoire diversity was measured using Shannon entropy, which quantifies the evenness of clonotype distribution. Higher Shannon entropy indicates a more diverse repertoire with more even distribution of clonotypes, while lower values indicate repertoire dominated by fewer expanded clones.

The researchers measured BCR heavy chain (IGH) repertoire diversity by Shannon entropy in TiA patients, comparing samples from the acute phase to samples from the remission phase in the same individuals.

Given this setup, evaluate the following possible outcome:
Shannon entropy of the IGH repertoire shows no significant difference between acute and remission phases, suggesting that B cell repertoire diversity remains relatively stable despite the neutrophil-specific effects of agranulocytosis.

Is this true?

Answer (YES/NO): YES